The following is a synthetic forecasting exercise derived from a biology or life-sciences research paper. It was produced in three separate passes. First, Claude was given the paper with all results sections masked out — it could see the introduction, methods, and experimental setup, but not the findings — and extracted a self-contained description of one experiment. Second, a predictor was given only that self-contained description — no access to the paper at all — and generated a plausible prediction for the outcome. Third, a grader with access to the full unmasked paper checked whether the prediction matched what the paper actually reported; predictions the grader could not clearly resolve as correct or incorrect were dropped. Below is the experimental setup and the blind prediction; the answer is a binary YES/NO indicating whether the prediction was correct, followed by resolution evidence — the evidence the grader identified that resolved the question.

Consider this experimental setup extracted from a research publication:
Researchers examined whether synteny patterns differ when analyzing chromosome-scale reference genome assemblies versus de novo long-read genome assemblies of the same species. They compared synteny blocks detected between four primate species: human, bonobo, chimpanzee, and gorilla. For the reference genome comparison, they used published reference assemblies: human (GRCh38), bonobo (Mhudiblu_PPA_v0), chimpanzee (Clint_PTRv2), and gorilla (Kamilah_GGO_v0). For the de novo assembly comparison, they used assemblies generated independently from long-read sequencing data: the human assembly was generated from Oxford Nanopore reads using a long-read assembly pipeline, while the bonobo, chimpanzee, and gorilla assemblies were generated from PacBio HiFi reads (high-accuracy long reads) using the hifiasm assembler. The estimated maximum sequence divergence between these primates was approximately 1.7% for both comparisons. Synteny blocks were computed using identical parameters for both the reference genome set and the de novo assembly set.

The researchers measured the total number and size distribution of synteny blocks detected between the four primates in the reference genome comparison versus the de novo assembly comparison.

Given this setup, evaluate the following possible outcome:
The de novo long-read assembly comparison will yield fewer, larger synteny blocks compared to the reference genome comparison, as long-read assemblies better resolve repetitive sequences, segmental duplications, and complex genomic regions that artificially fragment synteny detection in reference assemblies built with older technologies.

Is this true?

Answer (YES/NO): NO